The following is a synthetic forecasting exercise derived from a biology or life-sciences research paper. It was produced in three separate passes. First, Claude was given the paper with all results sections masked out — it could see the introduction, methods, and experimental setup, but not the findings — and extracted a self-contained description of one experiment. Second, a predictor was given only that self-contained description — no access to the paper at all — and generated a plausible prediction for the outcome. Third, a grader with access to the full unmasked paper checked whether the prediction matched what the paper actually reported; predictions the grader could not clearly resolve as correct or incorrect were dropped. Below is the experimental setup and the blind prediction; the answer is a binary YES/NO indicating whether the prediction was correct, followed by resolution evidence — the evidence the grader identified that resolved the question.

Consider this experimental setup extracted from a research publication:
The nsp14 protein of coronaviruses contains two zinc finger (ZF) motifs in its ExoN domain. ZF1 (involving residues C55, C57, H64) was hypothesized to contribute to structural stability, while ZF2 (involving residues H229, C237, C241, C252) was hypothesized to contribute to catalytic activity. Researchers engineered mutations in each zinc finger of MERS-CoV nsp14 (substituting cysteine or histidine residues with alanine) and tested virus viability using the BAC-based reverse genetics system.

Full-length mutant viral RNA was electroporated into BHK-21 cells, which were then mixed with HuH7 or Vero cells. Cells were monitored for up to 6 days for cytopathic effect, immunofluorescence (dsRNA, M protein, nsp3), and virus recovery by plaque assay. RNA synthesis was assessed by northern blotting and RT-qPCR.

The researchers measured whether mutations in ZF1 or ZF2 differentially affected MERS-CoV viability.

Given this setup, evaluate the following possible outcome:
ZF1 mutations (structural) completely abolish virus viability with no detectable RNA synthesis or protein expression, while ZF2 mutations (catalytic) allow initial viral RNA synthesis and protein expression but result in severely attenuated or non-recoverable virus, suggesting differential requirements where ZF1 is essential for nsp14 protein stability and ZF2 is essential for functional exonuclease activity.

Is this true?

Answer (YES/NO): NO